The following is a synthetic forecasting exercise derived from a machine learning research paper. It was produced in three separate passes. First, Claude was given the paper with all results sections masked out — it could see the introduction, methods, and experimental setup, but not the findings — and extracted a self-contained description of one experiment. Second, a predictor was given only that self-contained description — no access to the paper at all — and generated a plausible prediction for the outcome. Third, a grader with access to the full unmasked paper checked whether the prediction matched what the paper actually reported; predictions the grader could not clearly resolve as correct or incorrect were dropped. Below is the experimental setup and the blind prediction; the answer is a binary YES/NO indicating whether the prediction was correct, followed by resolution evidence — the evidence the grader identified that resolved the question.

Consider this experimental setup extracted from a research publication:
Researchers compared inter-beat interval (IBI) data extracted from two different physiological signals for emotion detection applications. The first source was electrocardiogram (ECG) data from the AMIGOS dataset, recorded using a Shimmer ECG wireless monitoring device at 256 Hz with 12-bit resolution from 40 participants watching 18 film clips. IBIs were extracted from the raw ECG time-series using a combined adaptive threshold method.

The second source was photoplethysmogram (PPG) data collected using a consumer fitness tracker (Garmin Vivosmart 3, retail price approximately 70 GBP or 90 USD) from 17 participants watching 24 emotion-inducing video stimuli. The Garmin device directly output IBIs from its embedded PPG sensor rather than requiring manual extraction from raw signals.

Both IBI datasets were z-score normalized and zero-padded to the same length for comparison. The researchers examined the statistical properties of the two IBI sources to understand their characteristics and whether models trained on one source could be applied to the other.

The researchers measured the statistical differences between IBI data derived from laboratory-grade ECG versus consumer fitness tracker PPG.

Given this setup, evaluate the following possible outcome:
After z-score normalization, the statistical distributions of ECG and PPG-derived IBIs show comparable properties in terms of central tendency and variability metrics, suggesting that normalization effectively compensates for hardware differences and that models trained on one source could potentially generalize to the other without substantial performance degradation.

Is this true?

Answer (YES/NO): NO